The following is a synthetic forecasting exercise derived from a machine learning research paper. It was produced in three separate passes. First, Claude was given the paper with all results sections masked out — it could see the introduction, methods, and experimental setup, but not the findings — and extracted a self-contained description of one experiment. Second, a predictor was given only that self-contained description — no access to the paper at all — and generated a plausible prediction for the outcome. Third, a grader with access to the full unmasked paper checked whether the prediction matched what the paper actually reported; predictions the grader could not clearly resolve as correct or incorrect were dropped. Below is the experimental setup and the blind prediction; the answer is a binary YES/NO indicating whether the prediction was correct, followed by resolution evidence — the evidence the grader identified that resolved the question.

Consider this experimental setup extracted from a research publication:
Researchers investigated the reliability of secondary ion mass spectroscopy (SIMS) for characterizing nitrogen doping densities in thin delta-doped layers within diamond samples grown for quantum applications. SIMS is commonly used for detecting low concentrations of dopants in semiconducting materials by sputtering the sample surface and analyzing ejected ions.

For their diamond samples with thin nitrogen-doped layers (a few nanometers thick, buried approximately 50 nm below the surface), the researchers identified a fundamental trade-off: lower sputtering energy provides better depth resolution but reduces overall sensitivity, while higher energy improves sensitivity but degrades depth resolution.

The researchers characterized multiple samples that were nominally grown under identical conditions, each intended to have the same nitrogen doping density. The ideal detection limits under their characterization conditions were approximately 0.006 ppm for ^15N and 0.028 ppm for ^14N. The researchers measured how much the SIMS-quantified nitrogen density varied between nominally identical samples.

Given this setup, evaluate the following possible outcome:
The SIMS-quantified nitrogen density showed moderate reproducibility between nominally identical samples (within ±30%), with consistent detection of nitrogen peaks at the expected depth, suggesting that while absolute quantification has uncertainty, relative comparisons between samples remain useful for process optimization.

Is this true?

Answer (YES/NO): NO